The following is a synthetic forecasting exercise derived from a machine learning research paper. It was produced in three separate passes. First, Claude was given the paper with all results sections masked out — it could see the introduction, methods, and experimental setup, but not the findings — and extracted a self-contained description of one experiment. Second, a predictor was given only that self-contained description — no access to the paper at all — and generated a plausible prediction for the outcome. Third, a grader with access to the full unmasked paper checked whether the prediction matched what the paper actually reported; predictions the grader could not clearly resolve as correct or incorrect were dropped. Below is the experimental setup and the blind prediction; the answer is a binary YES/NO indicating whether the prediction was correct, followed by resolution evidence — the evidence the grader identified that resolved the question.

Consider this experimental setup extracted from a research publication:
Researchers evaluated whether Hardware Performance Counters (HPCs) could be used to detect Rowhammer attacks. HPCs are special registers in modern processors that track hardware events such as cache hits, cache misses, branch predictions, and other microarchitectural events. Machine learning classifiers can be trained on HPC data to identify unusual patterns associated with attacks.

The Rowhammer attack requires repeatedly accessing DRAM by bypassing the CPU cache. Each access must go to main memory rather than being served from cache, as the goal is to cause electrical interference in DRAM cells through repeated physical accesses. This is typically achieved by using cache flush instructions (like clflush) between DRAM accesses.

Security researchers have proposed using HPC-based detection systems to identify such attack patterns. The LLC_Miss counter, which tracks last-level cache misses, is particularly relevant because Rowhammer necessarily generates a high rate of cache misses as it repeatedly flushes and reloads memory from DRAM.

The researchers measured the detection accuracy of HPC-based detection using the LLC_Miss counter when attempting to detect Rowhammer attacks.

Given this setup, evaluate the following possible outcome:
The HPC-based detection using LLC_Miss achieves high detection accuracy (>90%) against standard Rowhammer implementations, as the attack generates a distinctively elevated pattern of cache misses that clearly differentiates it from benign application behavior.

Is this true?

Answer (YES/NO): YES